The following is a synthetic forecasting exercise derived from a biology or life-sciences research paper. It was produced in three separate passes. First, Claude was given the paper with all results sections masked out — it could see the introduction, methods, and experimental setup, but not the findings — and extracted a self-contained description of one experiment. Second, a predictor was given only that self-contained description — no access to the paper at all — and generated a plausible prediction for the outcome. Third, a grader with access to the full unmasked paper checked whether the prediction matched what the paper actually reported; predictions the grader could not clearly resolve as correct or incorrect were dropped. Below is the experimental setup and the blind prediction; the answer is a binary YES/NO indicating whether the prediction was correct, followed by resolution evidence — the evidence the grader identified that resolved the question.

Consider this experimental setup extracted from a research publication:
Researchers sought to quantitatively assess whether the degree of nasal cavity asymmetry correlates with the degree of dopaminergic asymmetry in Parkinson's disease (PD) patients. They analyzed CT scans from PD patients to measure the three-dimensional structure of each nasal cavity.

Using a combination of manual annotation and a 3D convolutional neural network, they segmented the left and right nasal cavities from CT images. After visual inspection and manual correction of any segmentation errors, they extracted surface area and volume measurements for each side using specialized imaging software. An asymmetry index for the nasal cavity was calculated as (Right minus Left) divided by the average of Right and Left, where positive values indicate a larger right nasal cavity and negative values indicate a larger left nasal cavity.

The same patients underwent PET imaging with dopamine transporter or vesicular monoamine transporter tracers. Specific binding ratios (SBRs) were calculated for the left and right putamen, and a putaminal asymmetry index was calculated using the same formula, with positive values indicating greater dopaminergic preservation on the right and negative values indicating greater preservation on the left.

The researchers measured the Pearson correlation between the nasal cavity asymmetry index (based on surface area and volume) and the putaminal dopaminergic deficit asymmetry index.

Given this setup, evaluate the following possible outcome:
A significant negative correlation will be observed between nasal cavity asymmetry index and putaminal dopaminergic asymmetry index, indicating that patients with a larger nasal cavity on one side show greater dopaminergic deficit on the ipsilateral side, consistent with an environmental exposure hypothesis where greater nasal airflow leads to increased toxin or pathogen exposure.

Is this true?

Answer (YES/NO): YES